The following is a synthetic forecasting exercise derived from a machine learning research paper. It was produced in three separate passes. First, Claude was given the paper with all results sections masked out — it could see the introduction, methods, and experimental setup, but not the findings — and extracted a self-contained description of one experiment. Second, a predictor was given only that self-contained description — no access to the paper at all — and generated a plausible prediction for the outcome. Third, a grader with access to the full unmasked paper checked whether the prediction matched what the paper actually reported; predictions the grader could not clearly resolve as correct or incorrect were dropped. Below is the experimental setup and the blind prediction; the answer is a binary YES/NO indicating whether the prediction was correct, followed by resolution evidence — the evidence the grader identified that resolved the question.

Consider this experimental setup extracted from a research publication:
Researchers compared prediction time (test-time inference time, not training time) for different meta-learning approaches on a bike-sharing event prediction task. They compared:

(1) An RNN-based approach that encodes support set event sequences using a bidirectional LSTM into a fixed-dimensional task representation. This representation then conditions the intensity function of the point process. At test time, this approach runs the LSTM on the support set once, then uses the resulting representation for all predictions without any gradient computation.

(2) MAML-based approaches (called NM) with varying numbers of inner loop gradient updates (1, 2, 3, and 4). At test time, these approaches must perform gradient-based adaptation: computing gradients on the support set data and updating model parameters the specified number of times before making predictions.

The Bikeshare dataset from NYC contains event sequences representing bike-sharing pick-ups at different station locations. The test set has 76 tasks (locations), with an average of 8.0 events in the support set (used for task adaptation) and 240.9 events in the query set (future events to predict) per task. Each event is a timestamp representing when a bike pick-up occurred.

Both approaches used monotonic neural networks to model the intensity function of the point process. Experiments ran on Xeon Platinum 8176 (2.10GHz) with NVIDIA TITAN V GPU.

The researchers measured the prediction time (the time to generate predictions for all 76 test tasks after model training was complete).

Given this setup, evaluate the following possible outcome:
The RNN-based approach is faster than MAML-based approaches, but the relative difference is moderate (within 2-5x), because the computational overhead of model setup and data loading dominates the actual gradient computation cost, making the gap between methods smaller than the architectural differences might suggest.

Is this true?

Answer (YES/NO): NO